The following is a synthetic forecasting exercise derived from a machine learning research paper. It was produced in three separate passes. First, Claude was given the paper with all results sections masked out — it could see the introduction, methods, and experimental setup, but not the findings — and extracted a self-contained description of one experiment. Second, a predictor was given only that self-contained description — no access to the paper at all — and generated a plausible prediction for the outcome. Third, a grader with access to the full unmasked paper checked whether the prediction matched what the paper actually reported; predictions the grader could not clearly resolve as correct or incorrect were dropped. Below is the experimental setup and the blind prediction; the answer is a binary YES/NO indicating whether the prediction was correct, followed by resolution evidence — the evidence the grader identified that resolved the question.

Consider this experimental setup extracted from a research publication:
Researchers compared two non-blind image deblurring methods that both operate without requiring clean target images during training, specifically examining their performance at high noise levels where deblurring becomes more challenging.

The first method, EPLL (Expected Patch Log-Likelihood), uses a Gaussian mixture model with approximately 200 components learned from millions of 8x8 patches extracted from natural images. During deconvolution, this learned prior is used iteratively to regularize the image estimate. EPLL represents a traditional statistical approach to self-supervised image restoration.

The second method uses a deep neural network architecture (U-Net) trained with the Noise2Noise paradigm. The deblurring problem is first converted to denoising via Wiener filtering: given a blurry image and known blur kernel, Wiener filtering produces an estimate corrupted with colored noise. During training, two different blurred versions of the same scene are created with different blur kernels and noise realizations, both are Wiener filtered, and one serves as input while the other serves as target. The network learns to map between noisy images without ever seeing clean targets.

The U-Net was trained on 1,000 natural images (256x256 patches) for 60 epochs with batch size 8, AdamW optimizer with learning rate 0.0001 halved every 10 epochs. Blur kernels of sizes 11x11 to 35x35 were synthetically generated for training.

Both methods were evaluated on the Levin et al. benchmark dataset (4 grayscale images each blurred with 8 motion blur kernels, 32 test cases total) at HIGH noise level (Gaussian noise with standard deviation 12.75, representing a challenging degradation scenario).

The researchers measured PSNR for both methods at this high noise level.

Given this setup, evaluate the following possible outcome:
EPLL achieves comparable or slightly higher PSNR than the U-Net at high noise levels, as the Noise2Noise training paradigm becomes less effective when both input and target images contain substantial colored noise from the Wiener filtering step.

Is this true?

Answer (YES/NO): NO